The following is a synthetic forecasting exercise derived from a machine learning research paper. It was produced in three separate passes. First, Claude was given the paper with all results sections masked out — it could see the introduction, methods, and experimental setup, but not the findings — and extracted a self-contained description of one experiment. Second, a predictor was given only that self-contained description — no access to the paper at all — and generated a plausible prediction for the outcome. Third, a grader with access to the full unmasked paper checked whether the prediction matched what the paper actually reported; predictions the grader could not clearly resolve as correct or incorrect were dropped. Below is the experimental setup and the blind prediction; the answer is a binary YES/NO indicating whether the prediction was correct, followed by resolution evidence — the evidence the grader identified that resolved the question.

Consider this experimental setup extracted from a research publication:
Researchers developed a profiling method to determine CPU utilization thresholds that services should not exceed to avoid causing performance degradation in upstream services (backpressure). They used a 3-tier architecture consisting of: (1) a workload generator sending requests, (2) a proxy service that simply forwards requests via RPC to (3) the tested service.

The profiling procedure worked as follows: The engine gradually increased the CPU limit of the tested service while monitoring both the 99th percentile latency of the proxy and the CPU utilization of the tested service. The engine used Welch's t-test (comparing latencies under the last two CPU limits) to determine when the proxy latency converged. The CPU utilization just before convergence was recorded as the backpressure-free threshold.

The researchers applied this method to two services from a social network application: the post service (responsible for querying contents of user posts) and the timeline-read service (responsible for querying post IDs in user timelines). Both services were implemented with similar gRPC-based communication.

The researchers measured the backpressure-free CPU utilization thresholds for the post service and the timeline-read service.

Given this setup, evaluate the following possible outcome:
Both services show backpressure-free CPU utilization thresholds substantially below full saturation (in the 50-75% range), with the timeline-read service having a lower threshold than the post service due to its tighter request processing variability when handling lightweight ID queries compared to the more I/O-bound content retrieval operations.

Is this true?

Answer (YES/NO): NO